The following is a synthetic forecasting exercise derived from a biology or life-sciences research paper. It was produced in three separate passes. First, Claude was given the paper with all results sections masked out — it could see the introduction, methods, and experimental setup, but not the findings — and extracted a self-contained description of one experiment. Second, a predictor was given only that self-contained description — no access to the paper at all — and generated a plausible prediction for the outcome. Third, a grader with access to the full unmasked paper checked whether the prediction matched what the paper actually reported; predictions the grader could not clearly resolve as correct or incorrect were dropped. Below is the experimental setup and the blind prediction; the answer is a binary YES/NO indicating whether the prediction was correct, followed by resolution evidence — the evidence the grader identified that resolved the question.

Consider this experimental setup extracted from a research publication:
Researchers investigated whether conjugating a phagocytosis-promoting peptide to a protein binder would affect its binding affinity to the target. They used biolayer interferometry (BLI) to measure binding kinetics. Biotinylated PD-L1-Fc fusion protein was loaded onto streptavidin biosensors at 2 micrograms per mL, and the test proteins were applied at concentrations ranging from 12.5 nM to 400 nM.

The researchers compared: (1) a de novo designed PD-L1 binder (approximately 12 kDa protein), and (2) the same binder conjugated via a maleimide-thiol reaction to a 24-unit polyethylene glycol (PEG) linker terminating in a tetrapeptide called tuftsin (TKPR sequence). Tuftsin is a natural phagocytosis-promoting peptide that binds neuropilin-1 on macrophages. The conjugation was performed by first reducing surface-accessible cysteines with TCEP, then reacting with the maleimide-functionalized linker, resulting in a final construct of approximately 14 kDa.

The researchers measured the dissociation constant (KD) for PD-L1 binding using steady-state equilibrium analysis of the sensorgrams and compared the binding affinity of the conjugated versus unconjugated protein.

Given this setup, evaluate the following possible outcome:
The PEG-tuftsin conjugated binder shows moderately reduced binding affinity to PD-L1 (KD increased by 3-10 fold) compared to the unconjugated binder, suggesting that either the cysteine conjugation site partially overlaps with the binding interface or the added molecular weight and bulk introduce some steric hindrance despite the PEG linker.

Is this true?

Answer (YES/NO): NO